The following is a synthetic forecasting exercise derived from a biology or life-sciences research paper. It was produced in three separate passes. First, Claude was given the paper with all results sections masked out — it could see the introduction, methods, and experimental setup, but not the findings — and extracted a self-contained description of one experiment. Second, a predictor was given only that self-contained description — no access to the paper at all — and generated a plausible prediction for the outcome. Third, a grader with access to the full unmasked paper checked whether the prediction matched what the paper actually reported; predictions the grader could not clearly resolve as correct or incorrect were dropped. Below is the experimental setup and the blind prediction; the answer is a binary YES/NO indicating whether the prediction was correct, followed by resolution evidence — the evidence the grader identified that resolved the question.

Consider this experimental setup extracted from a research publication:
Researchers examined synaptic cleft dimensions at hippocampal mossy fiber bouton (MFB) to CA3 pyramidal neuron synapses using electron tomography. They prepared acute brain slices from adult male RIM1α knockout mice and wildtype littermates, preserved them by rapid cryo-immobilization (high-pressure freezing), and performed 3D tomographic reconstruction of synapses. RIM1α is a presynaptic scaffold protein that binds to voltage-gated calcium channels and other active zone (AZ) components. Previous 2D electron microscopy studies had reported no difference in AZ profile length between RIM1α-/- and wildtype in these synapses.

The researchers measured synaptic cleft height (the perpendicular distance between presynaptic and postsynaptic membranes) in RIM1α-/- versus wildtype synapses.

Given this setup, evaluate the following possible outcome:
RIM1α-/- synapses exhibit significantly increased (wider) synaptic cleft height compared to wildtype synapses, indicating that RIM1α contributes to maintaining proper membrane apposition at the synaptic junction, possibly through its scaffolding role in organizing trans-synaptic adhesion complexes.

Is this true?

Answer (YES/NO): YES